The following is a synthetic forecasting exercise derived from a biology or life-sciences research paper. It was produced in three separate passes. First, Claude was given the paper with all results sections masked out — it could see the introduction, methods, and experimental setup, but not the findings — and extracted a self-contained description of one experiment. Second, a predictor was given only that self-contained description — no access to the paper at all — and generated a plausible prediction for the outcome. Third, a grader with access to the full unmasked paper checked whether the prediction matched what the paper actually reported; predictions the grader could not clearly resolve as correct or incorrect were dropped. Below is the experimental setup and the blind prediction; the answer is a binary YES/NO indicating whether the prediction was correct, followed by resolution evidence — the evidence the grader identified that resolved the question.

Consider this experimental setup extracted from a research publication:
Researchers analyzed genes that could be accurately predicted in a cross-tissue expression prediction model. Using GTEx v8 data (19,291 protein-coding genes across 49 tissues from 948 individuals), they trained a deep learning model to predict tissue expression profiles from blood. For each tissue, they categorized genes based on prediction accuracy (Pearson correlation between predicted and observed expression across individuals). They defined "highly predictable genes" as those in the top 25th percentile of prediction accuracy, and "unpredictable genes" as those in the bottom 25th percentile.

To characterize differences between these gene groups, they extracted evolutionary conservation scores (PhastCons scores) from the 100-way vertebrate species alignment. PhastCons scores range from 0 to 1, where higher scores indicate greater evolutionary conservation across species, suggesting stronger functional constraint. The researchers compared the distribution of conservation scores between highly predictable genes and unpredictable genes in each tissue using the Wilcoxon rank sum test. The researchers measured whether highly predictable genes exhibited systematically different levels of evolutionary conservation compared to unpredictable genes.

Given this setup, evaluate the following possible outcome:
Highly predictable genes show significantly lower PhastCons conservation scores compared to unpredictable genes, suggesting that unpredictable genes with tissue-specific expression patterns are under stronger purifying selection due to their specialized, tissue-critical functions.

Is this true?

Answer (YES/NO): NO